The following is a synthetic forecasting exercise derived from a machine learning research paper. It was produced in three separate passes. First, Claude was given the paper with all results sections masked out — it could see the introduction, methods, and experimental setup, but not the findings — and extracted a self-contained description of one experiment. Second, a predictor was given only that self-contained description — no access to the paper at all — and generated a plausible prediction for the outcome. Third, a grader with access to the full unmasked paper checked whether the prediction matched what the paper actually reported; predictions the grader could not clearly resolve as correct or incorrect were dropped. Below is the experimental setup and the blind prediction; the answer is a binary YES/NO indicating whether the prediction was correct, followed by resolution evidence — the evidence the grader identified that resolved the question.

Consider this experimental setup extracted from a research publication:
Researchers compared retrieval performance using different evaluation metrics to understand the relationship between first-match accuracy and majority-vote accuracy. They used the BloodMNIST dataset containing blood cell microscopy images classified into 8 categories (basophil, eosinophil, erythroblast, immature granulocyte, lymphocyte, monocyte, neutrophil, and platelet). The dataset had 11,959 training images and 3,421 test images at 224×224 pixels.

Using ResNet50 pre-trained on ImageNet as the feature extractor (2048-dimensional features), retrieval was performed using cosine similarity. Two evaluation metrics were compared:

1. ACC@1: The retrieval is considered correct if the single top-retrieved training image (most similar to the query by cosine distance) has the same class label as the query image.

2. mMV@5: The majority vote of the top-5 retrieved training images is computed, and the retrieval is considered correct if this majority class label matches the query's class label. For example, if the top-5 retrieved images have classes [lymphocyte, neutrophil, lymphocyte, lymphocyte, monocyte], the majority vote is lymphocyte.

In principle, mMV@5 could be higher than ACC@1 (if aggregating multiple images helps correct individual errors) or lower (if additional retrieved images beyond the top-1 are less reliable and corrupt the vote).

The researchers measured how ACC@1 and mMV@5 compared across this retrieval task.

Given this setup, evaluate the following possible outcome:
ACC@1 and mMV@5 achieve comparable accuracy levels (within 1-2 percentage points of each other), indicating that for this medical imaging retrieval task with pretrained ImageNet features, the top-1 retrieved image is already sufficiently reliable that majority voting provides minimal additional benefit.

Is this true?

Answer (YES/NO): NO